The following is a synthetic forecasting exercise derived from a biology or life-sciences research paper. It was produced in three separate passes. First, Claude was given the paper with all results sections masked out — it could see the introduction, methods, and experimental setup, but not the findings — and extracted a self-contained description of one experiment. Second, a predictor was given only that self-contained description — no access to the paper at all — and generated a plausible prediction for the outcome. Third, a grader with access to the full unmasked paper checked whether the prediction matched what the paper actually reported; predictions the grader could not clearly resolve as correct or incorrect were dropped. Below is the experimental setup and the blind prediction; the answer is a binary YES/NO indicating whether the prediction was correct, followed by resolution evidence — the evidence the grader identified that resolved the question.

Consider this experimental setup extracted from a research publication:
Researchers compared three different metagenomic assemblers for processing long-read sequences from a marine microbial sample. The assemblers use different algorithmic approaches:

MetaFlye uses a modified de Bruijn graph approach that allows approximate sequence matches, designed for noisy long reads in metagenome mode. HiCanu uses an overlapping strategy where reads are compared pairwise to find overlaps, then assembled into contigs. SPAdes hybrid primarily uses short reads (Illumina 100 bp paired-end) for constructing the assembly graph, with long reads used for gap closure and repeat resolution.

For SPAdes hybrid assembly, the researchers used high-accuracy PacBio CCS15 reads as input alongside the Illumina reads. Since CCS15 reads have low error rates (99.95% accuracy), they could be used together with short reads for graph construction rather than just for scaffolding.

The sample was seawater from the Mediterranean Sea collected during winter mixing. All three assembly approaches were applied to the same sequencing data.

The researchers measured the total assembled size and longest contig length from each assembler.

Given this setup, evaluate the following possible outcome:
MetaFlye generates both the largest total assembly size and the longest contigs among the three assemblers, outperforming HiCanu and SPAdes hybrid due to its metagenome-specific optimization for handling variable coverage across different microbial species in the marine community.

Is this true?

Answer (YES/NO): NO